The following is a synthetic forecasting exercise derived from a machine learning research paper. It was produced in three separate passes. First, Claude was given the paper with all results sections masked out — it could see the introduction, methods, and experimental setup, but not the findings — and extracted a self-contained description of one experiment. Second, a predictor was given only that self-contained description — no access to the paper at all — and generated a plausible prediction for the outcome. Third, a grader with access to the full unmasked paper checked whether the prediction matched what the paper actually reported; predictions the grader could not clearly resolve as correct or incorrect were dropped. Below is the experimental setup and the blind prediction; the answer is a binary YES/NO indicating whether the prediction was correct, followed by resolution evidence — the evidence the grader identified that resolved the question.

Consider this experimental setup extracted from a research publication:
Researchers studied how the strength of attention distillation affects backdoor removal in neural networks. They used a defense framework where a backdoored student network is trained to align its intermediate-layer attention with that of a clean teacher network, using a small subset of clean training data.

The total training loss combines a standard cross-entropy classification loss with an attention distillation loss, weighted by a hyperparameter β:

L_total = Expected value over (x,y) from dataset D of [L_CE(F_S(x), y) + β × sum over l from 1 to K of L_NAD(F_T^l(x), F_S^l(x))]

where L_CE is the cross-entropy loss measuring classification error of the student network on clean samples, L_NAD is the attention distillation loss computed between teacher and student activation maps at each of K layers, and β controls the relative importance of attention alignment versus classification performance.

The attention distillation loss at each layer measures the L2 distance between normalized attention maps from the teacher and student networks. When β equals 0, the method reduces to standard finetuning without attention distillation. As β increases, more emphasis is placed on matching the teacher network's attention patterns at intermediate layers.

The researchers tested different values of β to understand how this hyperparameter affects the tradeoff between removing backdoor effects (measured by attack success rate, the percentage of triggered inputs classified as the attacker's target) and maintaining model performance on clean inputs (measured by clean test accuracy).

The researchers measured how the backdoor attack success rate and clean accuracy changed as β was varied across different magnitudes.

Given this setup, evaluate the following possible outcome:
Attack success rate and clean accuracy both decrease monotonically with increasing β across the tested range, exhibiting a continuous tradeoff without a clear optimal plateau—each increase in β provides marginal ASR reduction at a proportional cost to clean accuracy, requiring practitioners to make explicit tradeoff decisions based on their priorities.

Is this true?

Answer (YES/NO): NO